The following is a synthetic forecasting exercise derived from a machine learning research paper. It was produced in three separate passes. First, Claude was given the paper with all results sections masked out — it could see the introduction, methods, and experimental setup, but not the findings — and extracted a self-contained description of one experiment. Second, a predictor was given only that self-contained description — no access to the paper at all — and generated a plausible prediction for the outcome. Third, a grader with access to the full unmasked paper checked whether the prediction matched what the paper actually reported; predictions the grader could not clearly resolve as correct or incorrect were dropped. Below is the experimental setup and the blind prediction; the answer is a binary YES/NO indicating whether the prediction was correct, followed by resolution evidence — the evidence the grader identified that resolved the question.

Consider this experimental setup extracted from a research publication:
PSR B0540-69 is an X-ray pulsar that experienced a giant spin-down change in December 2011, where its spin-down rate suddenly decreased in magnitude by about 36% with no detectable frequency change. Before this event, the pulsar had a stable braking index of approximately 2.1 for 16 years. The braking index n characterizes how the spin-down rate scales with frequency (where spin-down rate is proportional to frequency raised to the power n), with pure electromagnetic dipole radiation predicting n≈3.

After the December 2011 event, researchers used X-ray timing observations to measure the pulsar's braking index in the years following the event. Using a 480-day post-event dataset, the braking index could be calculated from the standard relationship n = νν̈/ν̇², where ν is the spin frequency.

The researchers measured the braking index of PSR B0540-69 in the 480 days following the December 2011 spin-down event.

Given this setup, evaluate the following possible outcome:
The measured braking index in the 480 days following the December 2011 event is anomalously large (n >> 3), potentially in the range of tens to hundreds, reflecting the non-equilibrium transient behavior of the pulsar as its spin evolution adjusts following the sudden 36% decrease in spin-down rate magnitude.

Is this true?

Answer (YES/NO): NO